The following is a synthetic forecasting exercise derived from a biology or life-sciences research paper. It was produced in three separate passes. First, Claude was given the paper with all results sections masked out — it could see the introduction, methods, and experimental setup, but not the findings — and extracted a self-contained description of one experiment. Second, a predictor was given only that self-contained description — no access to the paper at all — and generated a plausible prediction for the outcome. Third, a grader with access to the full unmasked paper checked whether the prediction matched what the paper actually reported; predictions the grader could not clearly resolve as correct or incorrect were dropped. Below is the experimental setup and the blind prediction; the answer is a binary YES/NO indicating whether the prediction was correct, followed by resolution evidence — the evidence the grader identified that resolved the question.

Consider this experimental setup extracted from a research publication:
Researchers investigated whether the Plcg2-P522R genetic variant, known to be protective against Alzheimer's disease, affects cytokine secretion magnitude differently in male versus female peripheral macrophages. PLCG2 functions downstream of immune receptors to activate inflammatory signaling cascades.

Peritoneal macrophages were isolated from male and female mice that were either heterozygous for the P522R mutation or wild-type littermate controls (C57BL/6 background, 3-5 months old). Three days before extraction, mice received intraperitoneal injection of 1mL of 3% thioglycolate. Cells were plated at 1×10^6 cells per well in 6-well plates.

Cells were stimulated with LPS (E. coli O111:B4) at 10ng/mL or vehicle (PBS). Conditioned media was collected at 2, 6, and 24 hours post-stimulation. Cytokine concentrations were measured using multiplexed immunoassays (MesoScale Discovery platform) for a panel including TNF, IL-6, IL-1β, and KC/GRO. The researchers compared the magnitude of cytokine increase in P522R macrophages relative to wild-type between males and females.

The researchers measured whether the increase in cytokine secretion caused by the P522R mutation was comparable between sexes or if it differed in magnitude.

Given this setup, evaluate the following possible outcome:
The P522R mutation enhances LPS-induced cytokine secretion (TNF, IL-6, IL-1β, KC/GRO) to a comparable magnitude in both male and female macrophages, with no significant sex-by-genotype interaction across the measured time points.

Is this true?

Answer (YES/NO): NO